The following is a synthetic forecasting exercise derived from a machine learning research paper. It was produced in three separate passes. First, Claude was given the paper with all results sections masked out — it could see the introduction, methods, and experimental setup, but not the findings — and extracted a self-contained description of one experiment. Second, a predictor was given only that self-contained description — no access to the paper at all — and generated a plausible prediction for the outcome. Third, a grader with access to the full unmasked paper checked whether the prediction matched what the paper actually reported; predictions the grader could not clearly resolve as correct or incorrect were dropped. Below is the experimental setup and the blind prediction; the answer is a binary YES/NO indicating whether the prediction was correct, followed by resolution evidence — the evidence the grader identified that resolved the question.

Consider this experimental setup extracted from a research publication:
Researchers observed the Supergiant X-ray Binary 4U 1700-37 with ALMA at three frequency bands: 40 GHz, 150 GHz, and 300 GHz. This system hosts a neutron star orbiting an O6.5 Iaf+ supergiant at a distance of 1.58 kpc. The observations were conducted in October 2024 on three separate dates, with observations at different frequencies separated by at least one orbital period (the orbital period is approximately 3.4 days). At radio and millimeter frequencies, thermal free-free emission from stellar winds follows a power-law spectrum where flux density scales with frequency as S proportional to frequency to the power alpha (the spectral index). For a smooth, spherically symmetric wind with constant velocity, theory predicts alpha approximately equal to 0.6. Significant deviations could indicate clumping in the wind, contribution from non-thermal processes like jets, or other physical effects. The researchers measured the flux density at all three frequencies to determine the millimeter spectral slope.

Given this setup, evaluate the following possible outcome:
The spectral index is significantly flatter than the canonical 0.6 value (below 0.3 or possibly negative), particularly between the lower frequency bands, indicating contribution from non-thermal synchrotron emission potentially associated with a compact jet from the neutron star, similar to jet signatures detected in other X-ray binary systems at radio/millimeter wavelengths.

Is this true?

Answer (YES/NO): NO